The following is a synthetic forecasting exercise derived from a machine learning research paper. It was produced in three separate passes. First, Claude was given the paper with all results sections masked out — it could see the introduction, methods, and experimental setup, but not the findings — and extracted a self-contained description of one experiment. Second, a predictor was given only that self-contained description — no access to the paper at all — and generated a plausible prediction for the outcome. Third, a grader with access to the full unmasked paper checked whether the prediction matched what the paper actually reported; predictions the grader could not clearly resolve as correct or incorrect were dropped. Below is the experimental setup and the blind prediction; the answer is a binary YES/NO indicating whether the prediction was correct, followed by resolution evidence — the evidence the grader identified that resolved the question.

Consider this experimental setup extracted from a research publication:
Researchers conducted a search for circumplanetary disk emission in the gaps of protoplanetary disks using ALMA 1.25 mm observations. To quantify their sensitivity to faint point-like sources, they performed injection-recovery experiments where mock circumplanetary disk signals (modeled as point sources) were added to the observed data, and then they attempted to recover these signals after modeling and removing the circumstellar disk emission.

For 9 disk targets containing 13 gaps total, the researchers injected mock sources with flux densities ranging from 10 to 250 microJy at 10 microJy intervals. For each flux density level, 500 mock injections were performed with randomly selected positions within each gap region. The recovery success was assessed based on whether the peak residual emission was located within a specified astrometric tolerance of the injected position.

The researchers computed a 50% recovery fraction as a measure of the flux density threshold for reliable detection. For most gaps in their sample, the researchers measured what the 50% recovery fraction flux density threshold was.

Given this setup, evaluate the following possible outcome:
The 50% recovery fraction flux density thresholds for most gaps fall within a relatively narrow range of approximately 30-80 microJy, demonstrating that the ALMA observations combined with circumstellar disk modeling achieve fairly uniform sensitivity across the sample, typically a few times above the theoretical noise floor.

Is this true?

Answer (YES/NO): NO